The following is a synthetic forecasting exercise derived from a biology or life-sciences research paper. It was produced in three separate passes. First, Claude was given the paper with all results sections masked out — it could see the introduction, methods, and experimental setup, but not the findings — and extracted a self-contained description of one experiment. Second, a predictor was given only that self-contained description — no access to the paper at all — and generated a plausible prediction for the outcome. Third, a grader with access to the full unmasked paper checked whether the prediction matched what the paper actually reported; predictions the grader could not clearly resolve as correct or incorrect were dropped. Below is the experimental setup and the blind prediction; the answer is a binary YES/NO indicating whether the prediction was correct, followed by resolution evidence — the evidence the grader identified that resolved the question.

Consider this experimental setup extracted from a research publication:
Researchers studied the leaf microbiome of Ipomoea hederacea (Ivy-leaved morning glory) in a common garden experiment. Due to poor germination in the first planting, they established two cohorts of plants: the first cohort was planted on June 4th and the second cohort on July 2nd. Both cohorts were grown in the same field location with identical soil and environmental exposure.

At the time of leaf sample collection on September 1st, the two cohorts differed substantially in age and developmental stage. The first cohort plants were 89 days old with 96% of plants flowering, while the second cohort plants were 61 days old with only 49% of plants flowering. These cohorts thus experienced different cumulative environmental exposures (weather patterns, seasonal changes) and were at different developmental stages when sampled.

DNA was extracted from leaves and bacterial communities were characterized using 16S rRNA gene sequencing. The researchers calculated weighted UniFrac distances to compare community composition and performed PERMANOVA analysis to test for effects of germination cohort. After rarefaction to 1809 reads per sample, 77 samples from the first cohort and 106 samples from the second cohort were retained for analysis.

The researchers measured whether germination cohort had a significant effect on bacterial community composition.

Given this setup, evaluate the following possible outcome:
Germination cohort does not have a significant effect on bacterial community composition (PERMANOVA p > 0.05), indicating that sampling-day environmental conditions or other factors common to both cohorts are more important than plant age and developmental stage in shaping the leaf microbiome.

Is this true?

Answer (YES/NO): NO